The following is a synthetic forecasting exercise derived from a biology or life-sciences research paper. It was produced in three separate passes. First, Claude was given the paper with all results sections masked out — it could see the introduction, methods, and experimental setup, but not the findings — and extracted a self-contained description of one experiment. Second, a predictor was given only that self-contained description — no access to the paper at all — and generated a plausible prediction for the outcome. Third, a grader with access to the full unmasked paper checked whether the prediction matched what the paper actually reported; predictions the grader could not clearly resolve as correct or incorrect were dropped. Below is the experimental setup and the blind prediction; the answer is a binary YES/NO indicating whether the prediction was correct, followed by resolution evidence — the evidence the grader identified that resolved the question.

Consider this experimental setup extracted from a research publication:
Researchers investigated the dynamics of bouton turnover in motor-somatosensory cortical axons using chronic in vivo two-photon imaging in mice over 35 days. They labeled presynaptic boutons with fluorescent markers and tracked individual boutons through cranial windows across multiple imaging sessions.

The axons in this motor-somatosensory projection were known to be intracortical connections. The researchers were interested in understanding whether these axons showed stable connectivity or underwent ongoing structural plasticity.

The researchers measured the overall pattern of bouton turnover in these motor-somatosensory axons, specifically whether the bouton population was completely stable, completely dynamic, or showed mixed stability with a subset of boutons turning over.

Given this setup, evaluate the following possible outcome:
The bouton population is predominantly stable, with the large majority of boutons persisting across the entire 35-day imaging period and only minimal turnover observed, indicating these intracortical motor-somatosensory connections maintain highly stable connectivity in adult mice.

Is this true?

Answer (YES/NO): NO